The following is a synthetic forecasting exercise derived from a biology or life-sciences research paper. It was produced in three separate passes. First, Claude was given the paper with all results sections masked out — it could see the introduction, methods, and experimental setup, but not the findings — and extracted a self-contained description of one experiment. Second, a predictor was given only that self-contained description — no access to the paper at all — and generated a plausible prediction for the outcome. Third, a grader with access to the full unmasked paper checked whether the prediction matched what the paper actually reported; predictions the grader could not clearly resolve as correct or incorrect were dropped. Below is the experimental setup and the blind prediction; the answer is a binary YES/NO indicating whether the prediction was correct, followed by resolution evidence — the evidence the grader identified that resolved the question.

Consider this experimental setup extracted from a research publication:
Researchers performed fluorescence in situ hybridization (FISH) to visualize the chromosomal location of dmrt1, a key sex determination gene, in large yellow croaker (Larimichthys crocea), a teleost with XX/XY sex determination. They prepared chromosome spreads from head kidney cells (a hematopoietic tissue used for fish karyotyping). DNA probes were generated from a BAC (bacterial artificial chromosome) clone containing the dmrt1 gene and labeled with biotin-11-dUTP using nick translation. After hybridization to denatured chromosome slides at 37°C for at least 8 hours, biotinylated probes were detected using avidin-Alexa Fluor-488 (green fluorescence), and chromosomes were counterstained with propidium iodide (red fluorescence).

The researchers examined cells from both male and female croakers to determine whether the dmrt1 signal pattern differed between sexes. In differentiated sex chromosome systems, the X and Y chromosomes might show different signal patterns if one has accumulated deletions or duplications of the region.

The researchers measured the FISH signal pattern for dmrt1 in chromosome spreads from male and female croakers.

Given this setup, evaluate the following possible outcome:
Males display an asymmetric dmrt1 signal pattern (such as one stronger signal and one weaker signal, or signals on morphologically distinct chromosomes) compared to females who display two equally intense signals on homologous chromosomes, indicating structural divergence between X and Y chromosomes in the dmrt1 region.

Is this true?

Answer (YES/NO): NO